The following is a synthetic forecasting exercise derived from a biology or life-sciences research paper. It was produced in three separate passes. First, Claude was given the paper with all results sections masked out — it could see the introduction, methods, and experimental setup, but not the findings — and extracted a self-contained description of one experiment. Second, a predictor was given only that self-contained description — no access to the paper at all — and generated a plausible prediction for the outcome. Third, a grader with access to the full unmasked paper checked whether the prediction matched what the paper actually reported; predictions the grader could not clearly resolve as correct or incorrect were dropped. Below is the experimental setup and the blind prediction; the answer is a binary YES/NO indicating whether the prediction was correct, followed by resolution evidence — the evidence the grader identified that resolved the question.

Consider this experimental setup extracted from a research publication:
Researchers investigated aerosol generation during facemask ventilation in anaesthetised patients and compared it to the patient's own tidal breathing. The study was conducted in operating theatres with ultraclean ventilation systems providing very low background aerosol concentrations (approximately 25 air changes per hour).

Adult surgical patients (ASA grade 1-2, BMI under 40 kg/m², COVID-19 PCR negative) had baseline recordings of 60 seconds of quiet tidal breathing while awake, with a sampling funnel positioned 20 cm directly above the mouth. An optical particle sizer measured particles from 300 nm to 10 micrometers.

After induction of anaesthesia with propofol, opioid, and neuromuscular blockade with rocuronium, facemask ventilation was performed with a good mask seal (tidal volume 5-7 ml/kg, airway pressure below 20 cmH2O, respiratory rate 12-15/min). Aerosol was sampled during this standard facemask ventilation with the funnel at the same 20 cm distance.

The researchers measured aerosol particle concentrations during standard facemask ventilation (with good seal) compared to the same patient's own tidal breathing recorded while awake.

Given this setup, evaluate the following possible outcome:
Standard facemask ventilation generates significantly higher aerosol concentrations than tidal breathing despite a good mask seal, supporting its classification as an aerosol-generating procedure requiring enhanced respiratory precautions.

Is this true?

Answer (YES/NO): NO